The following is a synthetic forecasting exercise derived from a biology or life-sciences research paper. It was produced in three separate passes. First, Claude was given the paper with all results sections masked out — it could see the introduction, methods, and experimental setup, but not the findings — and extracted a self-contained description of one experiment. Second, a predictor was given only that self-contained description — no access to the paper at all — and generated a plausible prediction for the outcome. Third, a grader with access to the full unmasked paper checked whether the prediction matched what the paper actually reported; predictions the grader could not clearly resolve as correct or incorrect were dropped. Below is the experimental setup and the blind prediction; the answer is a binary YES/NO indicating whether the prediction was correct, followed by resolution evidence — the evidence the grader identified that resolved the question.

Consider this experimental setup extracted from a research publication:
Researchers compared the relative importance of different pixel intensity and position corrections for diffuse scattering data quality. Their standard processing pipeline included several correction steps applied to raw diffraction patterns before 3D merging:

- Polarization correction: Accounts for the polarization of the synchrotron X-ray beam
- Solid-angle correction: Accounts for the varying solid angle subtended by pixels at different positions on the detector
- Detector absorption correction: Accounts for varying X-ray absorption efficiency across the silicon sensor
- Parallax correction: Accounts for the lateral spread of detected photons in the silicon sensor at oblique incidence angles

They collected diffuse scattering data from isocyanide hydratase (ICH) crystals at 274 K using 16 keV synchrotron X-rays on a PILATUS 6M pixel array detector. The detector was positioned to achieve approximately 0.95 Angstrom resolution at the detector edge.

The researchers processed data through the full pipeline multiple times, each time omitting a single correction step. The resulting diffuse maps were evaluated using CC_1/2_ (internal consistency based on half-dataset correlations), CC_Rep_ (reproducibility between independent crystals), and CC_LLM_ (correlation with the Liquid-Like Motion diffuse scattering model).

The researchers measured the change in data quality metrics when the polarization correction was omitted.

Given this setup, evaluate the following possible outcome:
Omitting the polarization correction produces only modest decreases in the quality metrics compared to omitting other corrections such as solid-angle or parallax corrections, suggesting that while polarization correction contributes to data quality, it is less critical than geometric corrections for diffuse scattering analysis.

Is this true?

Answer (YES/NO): NO